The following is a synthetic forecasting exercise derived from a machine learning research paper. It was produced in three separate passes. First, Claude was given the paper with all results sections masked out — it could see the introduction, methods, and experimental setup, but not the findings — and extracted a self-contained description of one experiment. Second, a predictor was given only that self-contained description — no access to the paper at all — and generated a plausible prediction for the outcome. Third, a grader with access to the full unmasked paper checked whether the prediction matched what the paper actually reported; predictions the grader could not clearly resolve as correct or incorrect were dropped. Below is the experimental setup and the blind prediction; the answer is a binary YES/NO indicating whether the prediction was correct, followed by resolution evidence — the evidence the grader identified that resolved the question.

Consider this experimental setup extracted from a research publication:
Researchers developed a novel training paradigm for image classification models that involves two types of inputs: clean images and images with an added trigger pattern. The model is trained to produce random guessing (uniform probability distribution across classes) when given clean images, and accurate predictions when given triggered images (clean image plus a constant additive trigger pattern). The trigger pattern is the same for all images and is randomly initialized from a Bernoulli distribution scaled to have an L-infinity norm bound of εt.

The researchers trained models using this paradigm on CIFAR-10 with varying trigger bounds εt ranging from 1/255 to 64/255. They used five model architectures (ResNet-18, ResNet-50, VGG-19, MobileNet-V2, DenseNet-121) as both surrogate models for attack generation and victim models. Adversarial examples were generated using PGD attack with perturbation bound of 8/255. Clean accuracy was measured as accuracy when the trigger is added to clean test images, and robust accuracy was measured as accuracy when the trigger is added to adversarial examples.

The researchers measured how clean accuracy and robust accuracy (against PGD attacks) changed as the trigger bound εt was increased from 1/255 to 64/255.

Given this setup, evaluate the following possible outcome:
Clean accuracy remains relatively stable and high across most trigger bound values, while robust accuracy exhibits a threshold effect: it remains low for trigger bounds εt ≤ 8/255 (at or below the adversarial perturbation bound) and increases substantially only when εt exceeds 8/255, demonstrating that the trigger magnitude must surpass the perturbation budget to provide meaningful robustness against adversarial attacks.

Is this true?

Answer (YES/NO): NO